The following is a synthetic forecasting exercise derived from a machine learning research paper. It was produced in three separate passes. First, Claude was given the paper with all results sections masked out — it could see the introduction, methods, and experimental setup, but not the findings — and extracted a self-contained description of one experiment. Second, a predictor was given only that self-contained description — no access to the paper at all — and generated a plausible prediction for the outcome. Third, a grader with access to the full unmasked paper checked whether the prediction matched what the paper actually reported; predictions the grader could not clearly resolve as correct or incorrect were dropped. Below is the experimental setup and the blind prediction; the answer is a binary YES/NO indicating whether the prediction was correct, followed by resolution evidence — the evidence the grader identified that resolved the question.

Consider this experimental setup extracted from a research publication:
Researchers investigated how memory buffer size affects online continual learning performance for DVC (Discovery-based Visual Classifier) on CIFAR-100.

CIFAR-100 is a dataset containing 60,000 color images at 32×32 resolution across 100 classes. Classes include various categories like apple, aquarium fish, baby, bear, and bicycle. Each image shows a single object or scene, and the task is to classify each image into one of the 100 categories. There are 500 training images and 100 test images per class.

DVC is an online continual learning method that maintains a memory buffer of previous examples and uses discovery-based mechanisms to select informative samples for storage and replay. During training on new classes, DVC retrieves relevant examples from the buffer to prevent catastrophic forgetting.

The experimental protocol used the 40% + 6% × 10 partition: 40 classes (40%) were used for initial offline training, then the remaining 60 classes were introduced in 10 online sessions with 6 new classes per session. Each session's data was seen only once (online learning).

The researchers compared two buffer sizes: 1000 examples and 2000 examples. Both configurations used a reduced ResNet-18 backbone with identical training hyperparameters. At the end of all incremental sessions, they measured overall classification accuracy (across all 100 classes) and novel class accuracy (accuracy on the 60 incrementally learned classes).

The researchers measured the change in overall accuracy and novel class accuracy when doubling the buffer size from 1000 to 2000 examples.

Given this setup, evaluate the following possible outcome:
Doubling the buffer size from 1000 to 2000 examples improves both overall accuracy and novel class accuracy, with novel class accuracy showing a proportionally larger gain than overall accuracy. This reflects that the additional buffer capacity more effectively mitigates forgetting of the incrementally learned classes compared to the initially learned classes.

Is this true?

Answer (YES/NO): YES